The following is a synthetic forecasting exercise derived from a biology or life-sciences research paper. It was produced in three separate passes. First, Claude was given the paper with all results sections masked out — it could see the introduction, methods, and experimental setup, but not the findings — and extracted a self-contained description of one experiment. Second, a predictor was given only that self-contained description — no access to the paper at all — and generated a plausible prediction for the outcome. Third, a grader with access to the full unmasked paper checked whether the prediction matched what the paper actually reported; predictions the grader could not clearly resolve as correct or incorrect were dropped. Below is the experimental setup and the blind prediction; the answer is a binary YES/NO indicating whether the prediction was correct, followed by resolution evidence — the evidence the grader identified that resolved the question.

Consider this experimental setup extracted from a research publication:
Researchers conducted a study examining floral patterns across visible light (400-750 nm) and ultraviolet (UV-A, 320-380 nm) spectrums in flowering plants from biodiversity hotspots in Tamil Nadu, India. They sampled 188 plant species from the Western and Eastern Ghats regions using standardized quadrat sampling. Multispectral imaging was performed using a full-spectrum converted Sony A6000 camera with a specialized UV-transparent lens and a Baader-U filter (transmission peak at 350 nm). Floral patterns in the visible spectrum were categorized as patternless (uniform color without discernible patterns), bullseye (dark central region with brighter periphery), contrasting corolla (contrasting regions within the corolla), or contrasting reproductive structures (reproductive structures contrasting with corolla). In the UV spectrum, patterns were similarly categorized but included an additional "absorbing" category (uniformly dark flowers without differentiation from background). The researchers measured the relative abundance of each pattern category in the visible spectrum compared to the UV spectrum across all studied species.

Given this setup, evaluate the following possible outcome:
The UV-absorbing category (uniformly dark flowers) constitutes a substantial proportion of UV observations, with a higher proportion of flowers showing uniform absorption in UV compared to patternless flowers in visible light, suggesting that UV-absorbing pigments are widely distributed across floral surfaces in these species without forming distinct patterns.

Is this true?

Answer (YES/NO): NO